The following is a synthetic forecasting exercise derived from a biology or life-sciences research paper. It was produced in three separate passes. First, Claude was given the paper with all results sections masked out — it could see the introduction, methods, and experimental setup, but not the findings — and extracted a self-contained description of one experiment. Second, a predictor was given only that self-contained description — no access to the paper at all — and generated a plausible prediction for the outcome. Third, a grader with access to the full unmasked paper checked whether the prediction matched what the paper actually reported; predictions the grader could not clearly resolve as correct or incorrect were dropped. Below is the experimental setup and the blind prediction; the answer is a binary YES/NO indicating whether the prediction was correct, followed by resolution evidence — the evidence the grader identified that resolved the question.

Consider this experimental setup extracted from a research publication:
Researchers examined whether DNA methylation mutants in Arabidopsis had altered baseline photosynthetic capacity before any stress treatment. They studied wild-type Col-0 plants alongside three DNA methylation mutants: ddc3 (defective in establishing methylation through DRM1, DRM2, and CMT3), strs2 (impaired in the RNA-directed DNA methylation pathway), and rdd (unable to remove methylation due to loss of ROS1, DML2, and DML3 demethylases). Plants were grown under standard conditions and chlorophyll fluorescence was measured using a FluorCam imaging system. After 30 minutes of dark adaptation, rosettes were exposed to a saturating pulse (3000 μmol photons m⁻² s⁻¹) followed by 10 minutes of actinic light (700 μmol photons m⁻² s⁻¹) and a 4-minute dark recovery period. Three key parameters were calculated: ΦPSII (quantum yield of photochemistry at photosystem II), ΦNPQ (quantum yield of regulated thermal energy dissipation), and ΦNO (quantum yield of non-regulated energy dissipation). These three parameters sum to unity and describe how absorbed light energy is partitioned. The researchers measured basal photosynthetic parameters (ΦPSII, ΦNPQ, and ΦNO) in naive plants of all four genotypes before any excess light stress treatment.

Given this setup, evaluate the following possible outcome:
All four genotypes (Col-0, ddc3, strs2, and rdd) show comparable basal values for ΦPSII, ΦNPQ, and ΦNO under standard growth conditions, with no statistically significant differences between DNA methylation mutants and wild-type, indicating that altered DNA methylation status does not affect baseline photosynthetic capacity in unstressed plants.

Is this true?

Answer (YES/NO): NO